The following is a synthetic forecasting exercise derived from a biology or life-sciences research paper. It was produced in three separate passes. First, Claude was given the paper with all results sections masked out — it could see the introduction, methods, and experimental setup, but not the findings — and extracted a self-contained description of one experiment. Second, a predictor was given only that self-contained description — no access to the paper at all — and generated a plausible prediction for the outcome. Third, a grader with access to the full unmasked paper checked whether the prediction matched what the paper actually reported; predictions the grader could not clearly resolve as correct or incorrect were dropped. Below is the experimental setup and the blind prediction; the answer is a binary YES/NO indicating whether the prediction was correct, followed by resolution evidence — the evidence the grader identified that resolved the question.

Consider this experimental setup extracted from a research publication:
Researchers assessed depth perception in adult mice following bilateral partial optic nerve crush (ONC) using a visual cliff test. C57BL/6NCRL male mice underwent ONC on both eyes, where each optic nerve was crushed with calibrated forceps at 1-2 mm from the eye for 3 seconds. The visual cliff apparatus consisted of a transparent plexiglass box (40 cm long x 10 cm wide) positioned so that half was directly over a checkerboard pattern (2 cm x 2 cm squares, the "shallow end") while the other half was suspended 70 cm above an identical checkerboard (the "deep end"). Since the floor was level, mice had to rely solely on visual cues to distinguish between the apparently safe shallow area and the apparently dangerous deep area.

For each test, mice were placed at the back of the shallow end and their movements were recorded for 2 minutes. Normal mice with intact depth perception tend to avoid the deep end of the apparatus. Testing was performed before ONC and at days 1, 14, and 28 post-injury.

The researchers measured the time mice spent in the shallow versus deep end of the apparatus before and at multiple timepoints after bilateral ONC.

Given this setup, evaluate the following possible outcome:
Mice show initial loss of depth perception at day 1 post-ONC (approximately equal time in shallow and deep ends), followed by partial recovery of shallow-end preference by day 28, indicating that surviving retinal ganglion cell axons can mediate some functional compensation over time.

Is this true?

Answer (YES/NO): NO